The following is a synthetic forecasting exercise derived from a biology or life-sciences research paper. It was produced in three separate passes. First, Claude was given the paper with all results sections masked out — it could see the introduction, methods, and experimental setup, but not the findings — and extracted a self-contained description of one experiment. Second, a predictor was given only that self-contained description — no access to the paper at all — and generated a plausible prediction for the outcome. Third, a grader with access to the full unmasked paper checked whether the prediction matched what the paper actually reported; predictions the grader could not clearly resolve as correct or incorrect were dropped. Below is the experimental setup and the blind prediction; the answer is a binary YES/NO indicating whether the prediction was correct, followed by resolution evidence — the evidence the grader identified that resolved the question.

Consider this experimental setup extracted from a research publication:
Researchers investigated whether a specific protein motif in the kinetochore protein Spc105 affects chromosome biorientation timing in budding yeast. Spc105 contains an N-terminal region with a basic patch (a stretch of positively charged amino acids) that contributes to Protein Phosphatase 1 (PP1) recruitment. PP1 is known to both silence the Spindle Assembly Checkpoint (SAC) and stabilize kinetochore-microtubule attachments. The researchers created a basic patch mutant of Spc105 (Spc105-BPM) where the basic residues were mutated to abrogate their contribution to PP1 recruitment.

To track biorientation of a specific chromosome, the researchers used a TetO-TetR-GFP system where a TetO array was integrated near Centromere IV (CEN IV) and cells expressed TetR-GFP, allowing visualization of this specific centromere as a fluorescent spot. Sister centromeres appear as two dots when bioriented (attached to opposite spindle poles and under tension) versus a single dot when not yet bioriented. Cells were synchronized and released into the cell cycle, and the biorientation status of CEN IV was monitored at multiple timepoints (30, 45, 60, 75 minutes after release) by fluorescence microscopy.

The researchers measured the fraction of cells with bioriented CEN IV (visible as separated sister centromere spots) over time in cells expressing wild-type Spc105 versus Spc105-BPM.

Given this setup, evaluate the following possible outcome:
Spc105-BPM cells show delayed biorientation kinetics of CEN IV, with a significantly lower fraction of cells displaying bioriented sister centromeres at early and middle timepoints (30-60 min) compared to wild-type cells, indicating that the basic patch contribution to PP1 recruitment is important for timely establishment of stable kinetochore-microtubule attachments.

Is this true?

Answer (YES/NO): NO